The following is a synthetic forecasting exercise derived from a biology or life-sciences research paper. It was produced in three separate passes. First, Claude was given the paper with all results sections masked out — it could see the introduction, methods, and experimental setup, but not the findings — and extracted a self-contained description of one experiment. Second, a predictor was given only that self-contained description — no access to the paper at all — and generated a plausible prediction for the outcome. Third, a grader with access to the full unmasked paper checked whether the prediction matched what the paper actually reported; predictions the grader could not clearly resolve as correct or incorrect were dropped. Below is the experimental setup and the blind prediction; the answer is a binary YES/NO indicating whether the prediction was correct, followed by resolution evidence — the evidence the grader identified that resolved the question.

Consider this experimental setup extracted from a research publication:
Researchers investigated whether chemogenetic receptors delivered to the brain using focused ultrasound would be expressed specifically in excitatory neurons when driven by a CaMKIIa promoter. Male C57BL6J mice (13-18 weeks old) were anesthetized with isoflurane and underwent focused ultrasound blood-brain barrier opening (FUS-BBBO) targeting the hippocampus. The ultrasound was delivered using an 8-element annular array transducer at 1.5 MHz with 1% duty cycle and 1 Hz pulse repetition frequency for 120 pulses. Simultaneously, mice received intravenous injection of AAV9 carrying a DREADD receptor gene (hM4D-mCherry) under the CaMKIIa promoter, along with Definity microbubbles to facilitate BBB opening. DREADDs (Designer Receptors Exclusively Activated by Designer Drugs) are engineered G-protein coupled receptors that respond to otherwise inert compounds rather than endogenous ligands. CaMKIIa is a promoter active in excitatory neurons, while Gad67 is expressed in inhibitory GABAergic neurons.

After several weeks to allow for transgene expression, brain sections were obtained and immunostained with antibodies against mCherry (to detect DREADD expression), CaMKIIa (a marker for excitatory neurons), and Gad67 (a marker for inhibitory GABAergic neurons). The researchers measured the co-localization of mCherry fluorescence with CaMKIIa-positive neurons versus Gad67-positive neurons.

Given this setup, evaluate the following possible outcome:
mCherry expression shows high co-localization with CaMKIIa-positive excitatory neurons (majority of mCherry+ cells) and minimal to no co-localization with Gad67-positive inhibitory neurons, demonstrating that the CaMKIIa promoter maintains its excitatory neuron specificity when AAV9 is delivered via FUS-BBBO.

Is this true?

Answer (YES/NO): YES